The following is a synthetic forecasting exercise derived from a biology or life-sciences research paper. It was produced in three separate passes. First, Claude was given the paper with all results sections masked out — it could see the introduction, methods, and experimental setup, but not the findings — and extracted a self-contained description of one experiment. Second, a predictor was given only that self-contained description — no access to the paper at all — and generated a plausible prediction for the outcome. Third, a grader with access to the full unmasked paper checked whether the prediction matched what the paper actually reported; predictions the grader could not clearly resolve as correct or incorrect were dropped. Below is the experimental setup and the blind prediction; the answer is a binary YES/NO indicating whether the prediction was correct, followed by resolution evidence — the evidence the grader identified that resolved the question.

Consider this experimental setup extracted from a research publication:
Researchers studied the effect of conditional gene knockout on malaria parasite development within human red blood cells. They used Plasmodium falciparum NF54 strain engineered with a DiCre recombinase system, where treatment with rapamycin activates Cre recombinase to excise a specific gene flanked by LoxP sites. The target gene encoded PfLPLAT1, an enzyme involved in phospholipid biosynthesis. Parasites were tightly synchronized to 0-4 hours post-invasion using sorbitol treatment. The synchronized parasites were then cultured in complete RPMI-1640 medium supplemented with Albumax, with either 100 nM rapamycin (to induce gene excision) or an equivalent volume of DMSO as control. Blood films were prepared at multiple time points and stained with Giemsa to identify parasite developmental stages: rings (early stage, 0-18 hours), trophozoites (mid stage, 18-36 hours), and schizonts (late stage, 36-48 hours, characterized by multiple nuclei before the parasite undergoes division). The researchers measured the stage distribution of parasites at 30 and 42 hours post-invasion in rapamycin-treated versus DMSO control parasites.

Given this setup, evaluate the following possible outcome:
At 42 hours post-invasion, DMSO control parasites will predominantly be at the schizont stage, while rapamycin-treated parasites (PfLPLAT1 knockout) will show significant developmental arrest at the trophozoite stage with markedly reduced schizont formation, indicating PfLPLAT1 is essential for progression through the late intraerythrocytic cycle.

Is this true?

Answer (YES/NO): YES